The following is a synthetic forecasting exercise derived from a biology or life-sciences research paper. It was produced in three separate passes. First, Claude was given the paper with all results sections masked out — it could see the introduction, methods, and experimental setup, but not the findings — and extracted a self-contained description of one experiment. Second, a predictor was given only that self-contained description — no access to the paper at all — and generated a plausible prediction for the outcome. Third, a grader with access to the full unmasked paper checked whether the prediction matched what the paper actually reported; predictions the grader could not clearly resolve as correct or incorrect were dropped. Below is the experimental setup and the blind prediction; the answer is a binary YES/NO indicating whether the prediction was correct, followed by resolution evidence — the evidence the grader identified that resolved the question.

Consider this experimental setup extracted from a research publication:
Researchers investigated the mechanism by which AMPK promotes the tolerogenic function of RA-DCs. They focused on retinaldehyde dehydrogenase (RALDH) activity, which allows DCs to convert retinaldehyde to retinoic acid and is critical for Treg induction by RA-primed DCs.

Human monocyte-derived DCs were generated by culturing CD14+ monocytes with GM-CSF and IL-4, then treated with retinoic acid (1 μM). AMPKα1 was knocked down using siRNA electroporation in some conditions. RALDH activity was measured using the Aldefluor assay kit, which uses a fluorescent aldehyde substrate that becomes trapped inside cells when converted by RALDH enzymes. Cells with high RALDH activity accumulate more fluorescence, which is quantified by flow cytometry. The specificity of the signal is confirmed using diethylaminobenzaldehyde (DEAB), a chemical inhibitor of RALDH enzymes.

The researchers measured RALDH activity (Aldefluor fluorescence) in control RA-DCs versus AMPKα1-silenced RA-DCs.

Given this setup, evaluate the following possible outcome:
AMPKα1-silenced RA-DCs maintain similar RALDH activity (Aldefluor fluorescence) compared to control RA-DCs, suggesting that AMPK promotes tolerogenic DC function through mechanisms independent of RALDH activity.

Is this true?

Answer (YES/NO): NO